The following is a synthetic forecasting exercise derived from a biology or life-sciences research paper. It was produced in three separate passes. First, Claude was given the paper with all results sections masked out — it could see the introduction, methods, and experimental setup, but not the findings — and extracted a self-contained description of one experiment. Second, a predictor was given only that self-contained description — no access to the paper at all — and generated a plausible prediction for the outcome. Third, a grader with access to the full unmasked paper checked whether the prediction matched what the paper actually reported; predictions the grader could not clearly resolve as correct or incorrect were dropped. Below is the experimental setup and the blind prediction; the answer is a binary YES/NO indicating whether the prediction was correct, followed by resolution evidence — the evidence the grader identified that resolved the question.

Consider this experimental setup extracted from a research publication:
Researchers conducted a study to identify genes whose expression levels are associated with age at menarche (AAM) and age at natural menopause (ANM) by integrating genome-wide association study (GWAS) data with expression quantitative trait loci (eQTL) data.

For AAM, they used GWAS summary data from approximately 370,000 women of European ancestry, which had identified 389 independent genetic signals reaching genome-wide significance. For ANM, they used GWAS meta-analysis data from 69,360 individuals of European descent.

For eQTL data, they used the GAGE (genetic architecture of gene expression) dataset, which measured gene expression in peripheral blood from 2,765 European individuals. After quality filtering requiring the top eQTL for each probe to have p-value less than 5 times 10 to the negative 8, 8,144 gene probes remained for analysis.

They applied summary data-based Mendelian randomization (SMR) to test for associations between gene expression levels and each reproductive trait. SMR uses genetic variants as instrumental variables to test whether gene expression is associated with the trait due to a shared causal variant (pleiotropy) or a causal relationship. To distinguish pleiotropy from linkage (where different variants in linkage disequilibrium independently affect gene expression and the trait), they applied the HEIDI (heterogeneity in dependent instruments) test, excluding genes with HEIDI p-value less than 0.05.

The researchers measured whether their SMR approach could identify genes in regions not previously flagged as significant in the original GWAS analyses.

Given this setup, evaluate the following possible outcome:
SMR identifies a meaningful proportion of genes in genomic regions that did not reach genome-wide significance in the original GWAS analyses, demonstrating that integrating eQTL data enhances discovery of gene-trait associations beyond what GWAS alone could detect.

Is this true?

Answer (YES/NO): NO